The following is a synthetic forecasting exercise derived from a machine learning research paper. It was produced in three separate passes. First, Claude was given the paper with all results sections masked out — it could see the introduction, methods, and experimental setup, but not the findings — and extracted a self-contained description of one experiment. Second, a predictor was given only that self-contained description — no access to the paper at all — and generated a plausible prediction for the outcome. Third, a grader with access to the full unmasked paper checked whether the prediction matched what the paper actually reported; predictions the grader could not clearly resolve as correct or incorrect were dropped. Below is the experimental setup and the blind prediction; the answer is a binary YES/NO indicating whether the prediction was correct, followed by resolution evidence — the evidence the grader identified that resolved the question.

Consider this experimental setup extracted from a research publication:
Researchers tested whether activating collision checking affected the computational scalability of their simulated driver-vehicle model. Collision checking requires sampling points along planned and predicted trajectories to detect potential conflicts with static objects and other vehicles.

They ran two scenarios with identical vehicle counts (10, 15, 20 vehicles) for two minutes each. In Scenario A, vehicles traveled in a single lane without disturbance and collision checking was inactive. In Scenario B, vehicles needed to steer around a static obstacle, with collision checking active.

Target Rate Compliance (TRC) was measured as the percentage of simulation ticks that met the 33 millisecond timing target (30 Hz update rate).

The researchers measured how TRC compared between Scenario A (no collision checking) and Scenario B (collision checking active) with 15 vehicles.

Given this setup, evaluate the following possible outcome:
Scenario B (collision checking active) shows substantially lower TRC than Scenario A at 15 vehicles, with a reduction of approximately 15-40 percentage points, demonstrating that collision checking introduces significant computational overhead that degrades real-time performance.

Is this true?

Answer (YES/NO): NO